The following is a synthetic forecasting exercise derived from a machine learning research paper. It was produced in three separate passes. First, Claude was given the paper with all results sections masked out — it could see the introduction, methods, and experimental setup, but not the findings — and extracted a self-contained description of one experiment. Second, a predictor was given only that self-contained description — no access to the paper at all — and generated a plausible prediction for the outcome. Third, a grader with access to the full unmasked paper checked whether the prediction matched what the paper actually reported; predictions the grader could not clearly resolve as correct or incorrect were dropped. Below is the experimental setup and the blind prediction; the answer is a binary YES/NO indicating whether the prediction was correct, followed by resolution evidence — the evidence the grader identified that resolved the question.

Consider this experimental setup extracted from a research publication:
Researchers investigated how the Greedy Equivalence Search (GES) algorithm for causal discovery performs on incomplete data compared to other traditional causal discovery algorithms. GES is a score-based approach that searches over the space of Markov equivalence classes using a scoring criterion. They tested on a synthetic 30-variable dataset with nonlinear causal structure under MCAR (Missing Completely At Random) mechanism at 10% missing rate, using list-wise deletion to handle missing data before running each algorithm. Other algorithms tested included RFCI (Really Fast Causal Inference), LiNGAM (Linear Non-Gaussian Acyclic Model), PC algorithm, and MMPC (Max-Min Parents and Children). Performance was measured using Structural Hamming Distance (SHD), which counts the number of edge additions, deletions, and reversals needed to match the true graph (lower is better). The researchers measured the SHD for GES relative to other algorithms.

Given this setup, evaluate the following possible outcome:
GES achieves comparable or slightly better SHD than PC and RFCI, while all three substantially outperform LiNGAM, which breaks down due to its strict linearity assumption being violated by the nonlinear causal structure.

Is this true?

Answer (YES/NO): NO